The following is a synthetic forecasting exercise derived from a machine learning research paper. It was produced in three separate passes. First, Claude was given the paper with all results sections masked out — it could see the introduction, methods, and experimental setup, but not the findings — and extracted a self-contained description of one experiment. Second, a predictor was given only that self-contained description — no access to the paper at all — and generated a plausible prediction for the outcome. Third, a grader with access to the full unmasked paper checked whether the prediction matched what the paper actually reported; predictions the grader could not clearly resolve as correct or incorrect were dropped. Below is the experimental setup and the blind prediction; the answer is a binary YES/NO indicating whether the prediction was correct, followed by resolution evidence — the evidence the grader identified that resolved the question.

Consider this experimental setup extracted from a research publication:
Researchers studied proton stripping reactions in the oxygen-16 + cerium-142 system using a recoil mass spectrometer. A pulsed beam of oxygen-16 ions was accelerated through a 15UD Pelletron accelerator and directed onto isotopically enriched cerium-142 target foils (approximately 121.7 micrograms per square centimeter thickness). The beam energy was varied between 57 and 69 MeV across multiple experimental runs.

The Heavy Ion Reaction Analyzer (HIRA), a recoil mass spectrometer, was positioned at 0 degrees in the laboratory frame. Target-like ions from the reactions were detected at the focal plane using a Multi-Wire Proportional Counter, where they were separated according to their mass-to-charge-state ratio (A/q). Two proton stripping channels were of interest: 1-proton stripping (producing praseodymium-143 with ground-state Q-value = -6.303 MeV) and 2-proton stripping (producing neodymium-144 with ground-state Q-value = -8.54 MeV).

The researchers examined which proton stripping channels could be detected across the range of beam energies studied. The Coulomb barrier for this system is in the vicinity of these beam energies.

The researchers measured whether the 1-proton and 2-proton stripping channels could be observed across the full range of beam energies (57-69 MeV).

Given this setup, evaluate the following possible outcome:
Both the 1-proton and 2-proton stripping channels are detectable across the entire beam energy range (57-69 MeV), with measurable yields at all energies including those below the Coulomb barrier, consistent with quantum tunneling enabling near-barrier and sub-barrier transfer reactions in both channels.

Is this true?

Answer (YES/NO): NO